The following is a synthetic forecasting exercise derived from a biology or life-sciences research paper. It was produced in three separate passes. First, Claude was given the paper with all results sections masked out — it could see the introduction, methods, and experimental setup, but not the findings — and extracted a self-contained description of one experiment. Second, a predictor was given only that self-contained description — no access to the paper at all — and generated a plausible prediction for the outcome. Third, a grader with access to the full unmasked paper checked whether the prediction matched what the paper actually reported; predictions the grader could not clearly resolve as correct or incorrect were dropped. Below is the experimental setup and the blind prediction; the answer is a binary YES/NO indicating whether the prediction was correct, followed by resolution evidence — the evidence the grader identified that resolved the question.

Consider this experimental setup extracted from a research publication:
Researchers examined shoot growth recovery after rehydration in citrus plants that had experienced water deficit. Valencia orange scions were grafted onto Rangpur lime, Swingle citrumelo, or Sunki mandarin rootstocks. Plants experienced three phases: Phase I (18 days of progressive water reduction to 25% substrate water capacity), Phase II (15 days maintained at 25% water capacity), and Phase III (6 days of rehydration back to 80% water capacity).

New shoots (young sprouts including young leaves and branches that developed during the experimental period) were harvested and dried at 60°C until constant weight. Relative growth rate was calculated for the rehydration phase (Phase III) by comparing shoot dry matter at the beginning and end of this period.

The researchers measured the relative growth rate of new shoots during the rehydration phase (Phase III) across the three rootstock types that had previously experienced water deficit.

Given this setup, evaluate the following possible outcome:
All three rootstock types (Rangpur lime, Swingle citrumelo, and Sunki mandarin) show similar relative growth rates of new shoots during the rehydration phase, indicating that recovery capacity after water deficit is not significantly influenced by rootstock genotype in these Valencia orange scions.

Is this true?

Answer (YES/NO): NO